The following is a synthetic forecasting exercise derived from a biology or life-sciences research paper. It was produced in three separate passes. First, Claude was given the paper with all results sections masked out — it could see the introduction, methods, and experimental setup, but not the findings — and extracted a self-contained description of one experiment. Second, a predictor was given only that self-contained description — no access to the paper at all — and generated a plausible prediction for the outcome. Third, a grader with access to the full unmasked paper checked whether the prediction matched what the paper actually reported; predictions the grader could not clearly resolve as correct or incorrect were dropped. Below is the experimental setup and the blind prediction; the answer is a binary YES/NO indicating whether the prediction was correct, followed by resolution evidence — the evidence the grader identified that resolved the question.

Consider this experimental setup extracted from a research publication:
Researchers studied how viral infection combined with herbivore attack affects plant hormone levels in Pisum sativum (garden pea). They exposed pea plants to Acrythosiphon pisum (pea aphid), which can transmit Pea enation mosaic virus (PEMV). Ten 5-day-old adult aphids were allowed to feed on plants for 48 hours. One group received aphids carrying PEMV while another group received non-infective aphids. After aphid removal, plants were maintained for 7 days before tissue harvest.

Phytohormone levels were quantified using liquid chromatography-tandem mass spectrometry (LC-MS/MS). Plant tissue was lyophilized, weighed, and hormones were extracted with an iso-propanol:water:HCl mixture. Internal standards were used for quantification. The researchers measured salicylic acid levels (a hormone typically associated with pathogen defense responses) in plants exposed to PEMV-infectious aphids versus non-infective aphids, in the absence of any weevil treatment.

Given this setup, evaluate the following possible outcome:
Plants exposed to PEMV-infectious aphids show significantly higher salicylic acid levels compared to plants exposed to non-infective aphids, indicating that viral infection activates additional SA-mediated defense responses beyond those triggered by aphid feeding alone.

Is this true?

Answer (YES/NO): YES